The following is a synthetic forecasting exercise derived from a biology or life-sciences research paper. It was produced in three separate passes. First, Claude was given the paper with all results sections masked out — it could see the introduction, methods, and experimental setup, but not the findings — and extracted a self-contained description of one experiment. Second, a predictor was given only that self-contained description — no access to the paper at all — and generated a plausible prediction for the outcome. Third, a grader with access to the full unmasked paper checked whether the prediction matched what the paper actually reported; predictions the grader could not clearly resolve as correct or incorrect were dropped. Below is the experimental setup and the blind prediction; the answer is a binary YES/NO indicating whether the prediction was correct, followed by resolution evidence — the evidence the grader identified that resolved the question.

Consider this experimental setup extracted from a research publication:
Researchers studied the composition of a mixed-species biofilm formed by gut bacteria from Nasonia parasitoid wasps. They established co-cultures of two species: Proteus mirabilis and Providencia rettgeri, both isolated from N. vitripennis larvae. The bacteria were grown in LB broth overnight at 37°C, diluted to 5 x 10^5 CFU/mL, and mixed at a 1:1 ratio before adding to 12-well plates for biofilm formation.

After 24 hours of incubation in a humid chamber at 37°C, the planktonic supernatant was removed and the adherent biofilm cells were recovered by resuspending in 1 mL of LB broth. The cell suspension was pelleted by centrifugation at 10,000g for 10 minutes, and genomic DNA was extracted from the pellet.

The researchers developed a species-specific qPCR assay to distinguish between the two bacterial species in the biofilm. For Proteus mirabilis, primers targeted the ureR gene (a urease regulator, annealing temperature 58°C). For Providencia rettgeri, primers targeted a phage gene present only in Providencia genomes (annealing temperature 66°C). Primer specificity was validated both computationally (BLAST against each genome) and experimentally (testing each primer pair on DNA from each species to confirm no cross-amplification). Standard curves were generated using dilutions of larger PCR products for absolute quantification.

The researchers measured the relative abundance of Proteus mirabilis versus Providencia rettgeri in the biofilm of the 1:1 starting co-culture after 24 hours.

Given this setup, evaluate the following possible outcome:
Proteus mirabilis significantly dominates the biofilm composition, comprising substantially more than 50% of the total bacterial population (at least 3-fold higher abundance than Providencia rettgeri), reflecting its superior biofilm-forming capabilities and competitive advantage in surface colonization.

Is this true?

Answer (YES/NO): YES